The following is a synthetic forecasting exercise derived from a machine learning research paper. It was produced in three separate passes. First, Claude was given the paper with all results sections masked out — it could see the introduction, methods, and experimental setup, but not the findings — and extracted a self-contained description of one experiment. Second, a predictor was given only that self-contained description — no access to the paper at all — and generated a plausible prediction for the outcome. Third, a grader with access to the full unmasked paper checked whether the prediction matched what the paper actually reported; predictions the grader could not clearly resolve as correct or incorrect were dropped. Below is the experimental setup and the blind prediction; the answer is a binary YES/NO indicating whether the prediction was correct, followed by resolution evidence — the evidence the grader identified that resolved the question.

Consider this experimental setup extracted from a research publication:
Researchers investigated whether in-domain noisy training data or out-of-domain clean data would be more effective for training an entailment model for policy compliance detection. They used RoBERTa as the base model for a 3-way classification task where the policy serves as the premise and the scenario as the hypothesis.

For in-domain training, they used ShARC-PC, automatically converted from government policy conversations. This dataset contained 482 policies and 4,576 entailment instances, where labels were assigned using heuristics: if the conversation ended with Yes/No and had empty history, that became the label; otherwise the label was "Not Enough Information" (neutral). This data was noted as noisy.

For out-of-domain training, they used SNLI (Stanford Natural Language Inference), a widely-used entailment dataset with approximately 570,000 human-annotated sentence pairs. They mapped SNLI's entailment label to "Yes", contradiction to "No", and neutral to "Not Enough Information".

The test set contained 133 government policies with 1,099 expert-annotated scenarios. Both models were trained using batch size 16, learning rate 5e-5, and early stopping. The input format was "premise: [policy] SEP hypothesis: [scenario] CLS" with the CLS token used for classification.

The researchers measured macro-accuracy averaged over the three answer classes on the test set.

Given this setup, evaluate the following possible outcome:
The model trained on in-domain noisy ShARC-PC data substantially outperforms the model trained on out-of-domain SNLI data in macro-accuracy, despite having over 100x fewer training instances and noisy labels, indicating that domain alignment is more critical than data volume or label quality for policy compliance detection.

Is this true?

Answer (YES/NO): NO